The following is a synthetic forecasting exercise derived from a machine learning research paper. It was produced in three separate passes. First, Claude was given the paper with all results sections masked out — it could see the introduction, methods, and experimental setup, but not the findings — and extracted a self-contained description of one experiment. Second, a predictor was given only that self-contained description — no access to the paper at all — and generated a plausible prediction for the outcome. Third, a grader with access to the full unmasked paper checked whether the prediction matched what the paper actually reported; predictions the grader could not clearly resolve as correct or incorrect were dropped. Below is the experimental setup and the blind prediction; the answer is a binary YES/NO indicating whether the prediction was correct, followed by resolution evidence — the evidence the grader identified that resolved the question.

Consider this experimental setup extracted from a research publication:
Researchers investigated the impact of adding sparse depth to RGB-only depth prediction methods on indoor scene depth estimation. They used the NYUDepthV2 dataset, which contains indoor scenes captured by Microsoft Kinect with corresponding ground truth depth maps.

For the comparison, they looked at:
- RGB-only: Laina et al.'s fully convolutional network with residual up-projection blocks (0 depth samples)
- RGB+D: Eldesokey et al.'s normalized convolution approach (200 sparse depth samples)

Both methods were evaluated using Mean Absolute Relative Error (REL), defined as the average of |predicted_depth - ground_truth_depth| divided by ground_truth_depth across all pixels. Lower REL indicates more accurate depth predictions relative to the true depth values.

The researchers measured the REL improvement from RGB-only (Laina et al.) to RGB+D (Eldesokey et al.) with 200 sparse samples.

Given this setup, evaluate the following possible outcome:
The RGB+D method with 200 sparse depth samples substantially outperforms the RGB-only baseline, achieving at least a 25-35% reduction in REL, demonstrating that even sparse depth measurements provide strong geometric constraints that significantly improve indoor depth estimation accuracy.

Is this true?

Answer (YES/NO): NO